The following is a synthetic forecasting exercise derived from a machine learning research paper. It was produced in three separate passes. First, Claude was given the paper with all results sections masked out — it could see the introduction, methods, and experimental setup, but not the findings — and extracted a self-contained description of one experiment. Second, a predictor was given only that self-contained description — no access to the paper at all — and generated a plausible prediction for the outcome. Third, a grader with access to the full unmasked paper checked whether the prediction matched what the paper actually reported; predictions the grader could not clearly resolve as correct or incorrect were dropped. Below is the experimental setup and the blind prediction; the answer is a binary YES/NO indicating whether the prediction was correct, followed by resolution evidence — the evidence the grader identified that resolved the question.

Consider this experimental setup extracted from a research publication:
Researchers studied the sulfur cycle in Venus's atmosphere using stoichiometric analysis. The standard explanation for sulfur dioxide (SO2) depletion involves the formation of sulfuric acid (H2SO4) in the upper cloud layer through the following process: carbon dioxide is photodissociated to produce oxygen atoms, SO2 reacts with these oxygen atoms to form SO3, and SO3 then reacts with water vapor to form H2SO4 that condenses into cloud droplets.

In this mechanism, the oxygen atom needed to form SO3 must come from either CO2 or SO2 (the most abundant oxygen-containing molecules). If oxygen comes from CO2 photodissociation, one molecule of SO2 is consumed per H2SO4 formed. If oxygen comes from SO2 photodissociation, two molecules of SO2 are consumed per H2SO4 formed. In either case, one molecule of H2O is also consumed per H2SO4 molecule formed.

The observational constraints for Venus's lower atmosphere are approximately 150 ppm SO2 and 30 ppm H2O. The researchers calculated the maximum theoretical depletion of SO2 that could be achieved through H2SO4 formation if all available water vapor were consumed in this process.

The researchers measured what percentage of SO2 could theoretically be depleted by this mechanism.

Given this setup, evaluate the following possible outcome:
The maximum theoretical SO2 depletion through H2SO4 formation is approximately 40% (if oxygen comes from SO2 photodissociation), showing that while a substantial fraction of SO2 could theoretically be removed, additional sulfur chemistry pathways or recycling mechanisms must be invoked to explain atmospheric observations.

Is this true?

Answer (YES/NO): NO